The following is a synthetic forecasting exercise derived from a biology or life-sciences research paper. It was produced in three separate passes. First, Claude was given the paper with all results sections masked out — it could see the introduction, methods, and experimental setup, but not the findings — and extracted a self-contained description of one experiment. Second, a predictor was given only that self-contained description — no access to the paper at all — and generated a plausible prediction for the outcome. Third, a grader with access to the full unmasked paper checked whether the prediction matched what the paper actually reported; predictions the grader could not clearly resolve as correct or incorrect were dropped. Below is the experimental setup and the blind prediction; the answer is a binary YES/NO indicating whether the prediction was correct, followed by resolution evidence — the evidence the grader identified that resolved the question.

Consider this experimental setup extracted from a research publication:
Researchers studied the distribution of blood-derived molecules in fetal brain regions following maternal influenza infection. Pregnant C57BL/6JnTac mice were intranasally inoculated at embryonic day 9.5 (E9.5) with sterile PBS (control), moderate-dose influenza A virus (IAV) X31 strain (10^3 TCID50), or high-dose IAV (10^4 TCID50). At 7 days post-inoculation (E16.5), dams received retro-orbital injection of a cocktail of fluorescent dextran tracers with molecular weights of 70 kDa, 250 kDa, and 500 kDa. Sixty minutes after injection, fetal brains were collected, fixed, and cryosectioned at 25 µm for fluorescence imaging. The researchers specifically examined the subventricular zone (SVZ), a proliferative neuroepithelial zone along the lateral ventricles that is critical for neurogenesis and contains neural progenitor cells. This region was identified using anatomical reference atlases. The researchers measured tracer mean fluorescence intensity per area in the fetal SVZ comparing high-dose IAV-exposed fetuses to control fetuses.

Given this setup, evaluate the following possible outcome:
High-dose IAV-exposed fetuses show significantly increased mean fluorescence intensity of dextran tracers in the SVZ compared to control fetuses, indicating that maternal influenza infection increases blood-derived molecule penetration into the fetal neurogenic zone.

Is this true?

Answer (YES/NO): NO